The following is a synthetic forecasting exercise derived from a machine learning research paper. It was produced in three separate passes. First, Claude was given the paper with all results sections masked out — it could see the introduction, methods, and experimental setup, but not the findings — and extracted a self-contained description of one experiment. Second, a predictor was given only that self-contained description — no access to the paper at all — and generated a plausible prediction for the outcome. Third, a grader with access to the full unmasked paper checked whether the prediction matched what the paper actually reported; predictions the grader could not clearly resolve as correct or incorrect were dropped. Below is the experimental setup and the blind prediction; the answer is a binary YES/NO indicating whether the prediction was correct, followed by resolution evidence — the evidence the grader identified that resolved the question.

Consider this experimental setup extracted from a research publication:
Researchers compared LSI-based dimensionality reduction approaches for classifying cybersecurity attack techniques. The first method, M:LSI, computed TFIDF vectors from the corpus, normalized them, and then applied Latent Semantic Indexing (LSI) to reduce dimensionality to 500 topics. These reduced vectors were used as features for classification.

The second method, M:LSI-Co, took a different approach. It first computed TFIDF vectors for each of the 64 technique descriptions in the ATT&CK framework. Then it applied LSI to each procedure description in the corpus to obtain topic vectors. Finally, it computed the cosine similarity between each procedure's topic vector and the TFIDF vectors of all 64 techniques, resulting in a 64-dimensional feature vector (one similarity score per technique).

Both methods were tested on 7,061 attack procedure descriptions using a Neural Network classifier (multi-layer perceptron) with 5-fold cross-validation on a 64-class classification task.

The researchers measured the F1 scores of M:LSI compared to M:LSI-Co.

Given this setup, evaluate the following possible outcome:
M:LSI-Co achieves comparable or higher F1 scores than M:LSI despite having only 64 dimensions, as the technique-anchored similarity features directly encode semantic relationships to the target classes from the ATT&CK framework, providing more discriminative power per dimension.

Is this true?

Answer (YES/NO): NO